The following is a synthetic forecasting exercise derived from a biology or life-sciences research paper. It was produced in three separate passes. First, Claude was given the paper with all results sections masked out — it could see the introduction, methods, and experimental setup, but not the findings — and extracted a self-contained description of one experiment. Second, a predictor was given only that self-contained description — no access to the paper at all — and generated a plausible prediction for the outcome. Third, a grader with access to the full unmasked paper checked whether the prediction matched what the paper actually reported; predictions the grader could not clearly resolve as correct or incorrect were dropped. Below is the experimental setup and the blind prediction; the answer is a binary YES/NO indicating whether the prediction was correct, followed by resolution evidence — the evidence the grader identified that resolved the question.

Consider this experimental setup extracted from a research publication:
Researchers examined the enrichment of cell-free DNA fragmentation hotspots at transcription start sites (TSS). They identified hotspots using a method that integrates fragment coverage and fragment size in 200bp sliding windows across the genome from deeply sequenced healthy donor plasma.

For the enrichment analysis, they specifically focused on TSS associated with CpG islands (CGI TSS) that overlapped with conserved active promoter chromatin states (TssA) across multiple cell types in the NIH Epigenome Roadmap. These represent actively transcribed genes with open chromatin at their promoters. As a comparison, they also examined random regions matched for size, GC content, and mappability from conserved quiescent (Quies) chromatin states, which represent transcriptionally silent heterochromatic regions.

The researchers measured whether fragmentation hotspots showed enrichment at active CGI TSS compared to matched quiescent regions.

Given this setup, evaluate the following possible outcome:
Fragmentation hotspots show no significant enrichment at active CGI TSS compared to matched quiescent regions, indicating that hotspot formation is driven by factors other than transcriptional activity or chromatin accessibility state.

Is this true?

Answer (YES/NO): NO